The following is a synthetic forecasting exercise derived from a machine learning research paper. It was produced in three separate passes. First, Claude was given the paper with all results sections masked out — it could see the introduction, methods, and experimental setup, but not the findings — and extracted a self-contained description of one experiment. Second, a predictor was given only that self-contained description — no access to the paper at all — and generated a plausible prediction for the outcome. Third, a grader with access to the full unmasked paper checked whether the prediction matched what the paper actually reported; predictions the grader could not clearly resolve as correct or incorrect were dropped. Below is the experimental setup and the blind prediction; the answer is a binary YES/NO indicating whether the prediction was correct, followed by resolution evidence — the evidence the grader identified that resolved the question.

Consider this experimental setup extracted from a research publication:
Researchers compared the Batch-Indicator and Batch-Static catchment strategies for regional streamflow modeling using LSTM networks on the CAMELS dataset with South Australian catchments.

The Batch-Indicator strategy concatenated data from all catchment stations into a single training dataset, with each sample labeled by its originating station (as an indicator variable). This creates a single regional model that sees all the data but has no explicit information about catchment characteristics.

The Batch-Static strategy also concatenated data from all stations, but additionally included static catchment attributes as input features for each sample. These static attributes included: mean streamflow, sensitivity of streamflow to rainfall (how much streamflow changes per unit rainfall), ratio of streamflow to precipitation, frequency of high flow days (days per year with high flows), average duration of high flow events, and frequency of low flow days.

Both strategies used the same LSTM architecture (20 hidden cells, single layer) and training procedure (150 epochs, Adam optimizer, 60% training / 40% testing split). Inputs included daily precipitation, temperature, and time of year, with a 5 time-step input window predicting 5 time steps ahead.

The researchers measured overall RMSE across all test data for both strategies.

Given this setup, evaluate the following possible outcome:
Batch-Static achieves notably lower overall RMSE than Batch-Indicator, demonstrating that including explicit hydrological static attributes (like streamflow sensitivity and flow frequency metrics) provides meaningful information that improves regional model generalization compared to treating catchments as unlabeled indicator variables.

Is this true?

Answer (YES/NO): YES